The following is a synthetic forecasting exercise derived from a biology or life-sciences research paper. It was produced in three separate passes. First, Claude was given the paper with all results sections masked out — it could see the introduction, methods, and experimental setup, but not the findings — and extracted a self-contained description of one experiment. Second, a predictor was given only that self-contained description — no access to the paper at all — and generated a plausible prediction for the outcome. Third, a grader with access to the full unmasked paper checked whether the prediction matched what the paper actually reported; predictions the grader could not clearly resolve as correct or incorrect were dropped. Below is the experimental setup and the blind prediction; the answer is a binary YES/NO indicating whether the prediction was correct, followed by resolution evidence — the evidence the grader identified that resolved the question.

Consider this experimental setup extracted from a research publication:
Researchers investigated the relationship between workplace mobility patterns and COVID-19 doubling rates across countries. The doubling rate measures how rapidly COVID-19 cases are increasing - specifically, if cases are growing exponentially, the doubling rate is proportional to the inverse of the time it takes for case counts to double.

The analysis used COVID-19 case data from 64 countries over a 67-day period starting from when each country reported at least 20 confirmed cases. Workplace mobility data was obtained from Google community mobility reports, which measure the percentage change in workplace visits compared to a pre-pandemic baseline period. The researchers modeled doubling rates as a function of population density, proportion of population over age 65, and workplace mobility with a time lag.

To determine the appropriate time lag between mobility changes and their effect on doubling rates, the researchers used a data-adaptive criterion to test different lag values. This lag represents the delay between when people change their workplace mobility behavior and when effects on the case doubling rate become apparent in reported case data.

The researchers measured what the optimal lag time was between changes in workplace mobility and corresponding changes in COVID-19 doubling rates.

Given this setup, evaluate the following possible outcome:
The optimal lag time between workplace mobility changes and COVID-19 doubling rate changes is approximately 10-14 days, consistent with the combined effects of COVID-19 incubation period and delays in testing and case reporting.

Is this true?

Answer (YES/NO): YES